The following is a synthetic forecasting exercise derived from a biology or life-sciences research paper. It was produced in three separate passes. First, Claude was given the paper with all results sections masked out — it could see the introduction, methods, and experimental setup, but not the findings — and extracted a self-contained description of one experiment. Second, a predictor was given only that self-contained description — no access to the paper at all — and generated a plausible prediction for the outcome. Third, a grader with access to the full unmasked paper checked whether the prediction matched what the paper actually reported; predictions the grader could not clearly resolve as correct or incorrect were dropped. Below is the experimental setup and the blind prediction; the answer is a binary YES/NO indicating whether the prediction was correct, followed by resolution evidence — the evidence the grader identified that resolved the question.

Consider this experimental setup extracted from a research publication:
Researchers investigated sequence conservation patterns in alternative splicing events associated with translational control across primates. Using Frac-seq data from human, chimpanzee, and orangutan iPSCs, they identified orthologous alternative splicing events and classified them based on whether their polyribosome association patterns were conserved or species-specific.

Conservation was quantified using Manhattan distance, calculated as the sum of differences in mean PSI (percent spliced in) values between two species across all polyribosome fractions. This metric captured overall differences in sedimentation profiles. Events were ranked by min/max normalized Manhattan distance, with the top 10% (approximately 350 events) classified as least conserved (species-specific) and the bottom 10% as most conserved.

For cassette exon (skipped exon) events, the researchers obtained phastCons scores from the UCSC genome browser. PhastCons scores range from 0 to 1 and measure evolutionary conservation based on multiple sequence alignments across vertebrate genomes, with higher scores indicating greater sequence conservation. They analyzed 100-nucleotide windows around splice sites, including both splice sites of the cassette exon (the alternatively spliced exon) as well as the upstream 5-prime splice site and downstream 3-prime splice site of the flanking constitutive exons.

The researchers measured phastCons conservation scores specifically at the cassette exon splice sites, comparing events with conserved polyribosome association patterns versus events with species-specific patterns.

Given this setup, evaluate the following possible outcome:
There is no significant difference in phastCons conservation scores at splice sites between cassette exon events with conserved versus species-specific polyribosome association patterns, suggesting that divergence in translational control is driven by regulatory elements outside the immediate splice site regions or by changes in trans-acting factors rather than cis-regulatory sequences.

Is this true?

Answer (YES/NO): NO